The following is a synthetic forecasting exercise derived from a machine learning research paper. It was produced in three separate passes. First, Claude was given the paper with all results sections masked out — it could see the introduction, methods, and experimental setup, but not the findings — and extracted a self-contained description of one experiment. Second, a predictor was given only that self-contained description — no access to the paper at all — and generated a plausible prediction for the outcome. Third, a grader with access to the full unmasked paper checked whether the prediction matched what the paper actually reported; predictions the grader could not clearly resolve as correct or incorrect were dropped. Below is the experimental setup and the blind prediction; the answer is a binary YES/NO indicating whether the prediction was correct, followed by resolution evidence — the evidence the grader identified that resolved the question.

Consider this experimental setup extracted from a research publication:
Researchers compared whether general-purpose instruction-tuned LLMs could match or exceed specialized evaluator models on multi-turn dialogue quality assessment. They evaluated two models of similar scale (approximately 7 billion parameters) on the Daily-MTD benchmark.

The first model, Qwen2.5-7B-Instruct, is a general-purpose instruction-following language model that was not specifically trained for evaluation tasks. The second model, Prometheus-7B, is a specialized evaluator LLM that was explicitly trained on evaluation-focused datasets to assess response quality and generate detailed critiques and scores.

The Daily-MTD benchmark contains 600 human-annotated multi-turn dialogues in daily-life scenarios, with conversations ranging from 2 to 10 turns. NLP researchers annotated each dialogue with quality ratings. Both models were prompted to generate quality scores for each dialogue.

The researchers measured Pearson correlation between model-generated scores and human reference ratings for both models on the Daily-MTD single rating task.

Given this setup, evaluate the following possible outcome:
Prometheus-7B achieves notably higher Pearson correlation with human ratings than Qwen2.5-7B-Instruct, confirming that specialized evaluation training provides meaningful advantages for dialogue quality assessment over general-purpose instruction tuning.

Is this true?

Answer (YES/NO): NO